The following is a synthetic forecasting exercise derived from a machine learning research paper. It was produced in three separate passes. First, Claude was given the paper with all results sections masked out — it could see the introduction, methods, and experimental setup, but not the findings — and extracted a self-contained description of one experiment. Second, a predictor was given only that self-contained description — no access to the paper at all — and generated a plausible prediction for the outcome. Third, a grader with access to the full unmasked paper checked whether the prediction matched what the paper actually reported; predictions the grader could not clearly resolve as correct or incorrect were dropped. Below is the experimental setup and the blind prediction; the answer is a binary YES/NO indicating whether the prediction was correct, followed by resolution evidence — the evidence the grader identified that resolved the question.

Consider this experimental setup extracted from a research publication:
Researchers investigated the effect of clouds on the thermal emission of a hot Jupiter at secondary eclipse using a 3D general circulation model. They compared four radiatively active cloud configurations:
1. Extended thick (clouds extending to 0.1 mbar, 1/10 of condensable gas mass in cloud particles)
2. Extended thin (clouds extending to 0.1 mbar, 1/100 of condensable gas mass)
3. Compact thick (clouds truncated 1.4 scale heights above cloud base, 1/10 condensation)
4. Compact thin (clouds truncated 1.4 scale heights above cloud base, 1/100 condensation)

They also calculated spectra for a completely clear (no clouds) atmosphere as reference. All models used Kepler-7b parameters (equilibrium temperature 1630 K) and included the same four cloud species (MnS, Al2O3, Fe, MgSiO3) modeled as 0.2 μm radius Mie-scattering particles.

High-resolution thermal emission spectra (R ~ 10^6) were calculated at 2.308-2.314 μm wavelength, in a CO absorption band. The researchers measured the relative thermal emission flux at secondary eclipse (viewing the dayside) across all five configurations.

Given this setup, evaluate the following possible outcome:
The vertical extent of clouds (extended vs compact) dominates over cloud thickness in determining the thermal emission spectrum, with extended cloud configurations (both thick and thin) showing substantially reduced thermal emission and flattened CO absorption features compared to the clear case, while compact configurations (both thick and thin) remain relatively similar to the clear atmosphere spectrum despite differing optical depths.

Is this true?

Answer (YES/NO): NO